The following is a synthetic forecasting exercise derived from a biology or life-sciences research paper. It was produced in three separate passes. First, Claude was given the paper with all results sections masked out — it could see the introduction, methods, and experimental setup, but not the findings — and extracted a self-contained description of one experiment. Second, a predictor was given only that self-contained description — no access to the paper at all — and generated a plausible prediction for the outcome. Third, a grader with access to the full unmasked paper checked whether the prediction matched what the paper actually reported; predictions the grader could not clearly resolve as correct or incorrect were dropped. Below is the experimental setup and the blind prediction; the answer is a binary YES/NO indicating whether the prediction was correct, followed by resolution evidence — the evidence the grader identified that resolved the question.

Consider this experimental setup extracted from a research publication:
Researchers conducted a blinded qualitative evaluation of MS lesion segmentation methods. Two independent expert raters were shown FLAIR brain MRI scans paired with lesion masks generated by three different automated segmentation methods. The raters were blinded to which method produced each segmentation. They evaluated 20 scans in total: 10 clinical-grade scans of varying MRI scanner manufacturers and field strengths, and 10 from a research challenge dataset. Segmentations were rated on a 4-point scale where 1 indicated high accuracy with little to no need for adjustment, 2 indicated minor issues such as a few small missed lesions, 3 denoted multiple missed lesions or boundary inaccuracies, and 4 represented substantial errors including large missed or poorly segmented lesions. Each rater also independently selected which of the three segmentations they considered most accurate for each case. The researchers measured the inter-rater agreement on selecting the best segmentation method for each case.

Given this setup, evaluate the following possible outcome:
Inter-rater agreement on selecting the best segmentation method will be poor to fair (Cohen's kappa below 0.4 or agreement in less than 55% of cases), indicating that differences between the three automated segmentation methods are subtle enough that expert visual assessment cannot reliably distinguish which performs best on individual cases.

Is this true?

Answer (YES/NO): NO